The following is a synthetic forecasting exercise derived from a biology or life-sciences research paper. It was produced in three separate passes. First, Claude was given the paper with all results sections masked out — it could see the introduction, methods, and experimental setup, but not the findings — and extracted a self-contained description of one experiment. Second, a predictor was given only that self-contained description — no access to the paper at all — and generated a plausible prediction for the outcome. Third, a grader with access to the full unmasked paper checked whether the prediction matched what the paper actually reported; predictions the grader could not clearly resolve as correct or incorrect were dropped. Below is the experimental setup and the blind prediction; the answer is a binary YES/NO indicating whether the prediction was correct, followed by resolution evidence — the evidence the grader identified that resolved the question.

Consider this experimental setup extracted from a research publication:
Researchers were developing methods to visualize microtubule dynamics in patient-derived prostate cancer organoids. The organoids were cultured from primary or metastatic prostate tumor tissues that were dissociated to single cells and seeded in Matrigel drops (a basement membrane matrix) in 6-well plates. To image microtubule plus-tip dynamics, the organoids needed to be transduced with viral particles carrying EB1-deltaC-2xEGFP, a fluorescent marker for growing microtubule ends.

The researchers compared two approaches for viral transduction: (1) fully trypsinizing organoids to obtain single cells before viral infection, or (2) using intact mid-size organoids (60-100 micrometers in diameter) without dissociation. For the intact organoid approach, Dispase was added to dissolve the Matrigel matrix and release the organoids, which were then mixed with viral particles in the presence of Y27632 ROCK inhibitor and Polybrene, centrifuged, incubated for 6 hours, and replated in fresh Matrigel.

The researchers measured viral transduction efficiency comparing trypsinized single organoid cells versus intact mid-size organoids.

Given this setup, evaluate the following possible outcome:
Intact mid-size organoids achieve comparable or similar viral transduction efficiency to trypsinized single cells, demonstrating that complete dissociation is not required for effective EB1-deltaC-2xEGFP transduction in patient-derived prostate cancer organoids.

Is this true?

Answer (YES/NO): NO